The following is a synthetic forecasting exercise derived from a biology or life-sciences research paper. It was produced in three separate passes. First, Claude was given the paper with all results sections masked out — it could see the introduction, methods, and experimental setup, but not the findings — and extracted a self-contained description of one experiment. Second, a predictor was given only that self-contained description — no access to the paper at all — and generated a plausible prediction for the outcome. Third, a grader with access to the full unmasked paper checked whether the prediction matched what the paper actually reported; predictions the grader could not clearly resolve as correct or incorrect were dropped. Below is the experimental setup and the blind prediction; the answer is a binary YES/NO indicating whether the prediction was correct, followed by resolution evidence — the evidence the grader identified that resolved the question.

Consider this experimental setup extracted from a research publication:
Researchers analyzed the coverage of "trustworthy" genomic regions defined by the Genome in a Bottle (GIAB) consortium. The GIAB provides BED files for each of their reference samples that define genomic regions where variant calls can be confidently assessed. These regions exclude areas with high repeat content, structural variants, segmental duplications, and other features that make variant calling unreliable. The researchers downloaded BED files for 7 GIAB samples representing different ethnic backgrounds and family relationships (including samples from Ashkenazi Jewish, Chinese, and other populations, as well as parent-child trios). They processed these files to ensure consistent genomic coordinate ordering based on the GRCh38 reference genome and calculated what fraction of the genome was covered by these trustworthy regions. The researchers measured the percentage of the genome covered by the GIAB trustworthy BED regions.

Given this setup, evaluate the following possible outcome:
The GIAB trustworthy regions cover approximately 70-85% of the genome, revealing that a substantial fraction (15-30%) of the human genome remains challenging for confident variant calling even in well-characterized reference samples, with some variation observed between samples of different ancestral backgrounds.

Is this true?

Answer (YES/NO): NO